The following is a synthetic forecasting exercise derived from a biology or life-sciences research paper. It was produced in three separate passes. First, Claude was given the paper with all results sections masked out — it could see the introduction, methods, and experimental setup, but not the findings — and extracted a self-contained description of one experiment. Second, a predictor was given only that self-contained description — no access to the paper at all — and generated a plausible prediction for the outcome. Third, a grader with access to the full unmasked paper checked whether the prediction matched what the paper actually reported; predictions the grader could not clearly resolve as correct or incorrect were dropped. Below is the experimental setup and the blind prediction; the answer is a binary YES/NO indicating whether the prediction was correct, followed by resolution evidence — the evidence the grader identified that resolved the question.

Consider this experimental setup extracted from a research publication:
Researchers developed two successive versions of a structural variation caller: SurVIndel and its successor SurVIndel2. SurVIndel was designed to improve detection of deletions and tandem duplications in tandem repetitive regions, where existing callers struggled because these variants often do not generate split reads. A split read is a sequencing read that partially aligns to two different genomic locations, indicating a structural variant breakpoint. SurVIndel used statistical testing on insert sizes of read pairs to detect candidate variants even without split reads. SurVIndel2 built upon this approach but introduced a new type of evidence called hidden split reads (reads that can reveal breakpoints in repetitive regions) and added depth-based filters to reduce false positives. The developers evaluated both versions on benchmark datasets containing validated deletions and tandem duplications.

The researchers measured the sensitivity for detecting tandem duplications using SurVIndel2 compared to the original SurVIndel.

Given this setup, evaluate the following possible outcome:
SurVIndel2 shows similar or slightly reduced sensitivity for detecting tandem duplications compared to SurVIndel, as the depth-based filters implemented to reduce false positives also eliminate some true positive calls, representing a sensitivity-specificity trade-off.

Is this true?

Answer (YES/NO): YES